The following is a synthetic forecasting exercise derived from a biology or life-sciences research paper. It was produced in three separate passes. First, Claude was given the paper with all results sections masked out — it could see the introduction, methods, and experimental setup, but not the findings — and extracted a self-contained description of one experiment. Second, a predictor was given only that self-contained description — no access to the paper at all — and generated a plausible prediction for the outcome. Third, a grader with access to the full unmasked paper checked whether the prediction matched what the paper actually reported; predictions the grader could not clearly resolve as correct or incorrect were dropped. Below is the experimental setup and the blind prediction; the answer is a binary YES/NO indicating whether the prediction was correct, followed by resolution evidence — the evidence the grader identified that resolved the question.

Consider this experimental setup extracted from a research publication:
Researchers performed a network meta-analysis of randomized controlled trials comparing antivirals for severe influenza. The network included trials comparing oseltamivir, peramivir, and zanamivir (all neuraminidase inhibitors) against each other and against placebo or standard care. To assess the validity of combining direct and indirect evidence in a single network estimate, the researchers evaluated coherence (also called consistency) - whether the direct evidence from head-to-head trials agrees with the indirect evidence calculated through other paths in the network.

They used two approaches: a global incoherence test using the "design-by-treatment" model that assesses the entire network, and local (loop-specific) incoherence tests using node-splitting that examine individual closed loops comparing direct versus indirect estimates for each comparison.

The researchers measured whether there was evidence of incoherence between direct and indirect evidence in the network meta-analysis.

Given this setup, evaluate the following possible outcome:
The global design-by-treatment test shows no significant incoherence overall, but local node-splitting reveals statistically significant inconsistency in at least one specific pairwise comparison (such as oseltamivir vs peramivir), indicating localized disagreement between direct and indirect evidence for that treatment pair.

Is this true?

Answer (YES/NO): NO